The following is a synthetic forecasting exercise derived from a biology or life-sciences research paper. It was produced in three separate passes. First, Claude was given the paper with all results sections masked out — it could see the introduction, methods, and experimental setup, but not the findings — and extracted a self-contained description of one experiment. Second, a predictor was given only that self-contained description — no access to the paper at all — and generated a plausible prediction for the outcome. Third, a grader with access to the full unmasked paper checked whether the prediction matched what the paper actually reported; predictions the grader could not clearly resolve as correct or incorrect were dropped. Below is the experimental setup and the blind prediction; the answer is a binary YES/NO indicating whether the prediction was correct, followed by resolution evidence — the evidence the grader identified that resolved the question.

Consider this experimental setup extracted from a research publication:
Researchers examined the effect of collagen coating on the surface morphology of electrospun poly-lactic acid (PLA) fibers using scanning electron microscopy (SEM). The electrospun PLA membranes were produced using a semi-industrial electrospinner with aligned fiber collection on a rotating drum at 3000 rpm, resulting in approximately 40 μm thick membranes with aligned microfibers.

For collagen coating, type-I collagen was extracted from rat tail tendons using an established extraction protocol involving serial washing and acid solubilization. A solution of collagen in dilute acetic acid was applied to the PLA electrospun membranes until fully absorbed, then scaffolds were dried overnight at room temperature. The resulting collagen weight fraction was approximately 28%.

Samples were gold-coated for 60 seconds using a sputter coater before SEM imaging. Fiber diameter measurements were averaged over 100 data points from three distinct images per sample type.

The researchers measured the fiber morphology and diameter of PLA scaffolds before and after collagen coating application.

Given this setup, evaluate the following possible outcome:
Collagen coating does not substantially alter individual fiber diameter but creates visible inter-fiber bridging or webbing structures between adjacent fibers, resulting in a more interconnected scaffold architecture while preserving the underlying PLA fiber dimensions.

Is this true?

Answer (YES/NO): NO